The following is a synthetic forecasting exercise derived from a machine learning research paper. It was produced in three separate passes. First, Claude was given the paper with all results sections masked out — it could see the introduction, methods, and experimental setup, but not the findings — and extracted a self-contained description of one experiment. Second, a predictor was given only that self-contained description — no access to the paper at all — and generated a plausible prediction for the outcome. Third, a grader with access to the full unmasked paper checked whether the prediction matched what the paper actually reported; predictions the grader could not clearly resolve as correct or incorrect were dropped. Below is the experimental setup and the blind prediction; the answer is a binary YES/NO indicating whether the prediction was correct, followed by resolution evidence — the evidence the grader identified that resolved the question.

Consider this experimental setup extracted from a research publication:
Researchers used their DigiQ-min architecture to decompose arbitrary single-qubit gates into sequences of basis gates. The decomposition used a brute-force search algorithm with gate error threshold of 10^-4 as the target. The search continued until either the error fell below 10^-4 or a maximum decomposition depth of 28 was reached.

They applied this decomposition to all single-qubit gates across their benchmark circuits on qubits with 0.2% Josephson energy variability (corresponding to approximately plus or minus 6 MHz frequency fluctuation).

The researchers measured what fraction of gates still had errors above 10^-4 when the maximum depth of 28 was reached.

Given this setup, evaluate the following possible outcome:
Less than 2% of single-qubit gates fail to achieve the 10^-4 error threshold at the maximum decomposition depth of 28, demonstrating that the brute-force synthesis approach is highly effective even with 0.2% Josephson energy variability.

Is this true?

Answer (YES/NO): YES